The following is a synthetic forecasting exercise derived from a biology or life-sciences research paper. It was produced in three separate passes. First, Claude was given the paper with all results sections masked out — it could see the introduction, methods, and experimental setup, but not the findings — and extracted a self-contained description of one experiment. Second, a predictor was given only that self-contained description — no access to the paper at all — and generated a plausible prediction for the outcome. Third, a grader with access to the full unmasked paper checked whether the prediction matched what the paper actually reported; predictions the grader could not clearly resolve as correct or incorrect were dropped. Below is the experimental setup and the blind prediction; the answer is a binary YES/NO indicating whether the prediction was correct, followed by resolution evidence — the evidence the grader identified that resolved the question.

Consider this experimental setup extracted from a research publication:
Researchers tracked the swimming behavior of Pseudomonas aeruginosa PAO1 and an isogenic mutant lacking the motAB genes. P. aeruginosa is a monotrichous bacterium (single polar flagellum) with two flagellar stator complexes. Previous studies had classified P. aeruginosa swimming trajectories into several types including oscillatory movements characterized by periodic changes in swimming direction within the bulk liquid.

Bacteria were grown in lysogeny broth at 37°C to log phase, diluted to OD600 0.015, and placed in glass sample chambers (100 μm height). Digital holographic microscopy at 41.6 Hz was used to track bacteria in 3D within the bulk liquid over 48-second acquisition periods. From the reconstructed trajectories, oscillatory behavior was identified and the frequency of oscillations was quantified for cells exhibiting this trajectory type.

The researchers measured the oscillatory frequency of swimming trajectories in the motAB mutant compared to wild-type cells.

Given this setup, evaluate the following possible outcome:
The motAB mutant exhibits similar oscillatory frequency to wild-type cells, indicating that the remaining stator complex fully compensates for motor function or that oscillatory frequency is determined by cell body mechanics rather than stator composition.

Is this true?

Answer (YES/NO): NO